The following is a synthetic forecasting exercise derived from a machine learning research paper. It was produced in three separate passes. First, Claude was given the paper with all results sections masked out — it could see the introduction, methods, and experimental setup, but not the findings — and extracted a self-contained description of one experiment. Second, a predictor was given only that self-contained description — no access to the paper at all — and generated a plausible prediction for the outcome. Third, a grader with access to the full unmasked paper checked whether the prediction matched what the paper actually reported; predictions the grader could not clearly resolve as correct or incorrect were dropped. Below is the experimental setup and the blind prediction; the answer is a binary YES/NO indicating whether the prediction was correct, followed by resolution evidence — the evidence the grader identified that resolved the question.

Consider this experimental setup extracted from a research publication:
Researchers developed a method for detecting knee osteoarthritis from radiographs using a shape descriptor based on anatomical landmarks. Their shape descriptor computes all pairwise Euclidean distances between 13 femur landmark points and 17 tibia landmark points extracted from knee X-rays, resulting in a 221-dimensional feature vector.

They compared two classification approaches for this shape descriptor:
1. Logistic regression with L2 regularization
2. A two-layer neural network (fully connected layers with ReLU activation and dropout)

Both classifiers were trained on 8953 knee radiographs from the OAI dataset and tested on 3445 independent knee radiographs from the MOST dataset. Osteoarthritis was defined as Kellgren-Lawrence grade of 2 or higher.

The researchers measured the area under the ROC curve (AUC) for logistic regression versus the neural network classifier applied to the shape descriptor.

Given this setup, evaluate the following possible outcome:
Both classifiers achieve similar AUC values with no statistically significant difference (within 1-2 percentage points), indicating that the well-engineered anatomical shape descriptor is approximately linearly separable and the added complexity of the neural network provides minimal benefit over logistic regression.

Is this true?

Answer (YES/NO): NO